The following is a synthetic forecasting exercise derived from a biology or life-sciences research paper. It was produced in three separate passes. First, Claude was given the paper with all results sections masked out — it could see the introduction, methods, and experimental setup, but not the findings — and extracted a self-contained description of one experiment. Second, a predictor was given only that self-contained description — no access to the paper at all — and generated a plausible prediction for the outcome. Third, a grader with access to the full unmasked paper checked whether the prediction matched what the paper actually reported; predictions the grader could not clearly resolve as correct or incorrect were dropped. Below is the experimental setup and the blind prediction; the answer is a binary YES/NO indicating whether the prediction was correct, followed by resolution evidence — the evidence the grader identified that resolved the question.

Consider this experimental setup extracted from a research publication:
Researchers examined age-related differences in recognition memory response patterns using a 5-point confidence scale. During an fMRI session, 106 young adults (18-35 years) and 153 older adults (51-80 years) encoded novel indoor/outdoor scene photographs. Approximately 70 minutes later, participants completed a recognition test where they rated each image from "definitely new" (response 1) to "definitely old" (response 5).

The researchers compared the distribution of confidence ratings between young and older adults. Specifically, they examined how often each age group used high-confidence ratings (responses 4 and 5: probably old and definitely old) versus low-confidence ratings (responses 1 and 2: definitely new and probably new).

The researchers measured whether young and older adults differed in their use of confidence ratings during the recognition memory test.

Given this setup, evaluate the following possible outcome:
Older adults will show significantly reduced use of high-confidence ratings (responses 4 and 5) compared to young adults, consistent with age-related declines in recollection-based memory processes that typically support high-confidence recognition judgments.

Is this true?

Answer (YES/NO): NO